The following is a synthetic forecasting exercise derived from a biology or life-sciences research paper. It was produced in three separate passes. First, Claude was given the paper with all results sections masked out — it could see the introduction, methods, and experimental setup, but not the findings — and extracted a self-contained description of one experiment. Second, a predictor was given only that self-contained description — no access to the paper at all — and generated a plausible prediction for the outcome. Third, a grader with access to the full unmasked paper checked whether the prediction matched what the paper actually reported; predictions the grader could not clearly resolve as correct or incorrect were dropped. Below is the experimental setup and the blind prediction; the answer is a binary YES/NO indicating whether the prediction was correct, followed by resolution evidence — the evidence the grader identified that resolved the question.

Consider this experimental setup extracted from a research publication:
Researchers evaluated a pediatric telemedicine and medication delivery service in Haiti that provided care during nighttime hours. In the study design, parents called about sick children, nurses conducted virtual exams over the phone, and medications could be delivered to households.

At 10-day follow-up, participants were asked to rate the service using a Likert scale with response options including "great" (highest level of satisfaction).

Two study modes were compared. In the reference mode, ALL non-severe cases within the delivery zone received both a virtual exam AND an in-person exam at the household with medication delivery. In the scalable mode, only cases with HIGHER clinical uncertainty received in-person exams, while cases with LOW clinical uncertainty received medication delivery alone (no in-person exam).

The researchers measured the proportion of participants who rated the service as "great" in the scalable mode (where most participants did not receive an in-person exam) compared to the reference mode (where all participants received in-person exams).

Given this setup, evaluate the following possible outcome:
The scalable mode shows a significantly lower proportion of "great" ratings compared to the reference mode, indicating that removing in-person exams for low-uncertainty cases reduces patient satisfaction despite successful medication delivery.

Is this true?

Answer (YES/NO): NO